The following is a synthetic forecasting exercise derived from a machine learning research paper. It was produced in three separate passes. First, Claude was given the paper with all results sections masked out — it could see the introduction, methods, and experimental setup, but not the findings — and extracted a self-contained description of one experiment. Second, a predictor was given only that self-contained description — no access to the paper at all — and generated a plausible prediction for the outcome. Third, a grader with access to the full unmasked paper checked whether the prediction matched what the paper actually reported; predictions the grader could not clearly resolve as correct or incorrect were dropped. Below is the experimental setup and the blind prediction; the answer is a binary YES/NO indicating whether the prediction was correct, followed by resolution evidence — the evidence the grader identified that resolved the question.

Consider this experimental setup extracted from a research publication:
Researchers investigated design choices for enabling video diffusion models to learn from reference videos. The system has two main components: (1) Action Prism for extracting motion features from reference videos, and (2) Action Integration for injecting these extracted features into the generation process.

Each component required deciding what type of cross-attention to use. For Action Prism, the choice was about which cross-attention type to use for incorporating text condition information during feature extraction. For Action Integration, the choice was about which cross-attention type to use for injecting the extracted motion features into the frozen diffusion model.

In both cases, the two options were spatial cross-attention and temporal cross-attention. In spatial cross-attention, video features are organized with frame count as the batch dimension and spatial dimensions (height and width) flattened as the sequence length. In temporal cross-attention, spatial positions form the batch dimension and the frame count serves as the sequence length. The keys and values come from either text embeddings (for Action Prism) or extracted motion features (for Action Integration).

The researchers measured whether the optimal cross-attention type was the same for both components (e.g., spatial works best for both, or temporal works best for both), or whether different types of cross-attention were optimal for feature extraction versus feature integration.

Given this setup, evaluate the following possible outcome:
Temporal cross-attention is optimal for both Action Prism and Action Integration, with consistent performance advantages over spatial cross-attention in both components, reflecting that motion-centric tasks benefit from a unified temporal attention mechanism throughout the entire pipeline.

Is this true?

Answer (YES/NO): NO